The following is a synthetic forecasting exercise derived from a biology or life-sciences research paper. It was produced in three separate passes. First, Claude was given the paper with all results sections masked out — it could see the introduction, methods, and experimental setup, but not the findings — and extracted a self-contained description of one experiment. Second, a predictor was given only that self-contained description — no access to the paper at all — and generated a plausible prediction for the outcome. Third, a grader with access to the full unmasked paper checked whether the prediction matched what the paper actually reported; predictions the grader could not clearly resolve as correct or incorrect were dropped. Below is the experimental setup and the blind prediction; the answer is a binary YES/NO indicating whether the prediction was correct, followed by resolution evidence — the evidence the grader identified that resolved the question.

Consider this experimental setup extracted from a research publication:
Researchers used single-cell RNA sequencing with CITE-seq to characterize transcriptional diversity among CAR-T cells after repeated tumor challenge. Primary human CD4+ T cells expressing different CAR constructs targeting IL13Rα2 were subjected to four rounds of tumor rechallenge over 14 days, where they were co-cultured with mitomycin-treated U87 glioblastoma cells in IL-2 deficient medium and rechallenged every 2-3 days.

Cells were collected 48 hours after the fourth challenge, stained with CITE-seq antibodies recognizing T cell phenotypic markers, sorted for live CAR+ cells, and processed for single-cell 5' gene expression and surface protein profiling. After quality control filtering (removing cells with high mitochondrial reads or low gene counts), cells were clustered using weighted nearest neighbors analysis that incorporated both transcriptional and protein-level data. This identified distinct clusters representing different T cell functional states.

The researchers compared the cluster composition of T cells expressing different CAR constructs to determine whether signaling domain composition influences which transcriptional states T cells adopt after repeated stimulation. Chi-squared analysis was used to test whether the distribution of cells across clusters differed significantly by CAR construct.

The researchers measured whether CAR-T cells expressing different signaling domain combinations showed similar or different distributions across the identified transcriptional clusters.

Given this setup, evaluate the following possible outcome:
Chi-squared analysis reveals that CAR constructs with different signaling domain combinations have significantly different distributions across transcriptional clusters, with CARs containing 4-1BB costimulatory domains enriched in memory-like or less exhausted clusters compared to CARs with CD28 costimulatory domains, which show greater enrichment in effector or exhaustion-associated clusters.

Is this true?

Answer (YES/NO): NO